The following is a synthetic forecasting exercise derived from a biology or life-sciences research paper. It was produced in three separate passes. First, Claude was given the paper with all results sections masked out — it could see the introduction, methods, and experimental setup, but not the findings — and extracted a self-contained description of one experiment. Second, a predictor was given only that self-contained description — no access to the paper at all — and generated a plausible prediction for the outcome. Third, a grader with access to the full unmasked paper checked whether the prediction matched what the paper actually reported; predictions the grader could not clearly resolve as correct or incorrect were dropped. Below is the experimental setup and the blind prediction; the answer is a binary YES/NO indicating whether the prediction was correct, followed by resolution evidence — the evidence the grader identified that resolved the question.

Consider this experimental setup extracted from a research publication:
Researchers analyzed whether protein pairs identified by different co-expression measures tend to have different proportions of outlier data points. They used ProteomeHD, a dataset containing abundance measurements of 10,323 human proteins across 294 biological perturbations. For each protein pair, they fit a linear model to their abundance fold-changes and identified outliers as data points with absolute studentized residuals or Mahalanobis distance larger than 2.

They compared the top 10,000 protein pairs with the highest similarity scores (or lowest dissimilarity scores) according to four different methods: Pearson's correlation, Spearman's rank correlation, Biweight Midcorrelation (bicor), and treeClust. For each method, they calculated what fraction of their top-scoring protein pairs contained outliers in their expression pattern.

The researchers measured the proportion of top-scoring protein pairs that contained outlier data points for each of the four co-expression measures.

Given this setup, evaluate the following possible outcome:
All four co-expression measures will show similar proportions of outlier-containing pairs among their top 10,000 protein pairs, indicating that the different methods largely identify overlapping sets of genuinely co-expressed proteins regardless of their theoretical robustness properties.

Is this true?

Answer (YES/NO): NO